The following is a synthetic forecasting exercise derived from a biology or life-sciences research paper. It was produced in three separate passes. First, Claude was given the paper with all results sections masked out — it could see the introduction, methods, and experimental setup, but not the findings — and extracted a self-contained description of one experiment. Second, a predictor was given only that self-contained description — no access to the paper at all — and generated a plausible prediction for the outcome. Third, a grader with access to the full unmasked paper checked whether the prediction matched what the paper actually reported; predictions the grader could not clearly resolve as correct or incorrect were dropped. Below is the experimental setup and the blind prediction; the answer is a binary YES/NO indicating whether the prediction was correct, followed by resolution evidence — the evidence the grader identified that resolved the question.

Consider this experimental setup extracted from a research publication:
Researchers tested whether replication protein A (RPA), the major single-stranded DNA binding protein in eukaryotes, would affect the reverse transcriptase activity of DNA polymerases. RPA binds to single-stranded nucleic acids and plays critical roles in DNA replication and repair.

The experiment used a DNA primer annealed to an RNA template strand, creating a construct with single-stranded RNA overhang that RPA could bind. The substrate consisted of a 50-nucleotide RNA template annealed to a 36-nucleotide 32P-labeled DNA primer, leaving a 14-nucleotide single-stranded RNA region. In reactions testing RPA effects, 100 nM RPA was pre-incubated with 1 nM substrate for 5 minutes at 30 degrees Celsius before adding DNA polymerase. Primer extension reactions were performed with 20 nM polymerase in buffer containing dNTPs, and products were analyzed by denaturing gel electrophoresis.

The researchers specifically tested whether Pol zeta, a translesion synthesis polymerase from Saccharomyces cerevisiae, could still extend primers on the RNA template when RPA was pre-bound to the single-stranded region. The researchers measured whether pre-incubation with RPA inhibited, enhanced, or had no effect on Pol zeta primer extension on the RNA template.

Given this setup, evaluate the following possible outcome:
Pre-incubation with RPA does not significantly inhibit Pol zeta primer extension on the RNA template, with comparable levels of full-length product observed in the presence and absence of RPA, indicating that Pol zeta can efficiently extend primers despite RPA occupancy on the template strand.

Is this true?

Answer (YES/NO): YES